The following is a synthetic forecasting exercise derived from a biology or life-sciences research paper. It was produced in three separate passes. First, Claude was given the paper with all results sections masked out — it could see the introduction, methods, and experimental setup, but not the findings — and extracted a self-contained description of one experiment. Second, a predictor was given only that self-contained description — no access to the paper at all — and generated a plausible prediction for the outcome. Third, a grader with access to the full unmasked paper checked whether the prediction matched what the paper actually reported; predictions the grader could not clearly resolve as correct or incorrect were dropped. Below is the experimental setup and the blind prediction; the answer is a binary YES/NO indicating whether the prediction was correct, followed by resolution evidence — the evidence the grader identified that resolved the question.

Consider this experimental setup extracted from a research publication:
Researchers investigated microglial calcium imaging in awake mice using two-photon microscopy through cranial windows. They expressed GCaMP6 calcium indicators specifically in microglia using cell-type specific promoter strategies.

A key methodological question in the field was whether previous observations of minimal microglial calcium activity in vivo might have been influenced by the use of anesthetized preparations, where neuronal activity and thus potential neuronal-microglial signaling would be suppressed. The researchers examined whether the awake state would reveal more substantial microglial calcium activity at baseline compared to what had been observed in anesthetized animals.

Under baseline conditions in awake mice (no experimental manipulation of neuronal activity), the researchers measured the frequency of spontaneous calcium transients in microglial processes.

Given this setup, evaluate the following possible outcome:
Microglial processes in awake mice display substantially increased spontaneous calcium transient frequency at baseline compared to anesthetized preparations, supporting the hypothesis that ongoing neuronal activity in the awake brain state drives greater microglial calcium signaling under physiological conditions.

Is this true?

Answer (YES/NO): NO